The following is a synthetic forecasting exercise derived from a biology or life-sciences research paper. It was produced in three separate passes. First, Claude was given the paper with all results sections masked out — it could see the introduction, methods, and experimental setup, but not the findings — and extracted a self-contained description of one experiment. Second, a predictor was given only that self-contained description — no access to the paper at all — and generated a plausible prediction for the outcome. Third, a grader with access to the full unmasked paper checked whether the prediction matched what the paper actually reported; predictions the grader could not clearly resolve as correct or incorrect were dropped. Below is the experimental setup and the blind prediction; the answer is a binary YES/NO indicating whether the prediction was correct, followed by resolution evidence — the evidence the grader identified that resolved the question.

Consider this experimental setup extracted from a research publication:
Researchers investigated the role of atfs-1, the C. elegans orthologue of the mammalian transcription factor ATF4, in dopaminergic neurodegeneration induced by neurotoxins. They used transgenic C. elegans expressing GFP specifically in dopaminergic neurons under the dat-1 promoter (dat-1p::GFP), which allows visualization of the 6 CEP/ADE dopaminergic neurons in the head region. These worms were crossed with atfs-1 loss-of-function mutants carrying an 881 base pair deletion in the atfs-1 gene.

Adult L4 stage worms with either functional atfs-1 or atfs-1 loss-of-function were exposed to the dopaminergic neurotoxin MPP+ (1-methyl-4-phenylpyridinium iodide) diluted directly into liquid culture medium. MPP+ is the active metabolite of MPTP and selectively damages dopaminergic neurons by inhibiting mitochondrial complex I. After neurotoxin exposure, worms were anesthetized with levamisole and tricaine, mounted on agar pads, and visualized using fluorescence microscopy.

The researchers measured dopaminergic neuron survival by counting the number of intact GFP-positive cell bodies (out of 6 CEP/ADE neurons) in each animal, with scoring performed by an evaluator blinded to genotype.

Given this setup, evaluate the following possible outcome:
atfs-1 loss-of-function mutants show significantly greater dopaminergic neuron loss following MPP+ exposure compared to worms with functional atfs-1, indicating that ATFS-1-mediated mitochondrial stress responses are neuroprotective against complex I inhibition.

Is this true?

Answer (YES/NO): NO